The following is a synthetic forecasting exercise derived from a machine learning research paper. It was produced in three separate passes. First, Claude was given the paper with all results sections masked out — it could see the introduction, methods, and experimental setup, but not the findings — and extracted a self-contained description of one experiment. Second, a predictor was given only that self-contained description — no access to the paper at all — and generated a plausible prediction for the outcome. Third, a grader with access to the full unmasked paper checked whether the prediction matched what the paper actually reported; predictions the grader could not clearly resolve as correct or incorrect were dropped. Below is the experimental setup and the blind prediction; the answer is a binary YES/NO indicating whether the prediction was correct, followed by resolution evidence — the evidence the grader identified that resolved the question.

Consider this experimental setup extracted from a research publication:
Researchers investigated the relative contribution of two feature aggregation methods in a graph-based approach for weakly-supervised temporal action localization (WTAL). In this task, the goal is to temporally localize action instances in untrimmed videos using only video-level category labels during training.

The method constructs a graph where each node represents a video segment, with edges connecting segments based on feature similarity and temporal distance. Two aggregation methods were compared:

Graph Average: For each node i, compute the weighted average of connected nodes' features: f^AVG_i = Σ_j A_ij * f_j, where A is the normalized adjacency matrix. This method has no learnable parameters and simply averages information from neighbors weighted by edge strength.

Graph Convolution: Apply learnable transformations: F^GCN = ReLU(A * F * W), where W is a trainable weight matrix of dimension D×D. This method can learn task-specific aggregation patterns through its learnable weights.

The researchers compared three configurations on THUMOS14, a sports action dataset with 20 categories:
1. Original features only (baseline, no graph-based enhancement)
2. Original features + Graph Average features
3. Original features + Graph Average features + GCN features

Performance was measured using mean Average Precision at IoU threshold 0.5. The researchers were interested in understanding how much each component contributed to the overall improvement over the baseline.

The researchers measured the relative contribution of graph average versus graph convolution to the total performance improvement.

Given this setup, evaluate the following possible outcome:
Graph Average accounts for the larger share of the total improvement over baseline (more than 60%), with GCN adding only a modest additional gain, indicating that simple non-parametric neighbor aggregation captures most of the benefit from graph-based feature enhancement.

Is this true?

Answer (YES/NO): NO